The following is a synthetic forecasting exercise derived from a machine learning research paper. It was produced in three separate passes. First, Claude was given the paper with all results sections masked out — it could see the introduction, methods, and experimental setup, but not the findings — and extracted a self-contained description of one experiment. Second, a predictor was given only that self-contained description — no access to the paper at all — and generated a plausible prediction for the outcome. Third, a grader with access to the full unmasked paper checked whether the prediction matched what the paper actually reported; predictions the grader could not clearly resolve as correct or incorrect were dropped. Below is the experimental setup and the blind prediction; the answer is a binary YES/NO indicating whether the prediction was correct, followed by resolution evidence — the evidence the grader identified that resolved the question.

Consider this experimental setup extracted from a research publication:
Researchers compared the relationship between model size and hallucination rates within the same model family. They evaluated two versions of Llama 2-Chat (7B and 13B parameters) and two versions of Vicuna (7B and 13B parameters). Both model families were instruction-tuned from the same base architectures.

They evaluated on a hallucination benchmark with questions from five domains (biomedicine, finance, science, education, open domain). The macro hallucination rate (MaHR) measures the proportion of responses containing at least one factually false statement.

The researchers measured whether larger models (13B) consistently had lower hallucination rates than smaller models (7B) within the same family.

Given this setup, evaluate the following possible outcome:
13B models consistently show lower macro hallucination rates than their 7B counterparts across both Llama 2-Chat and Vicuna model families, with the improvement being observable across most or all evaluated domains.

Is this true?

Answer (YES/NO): YES